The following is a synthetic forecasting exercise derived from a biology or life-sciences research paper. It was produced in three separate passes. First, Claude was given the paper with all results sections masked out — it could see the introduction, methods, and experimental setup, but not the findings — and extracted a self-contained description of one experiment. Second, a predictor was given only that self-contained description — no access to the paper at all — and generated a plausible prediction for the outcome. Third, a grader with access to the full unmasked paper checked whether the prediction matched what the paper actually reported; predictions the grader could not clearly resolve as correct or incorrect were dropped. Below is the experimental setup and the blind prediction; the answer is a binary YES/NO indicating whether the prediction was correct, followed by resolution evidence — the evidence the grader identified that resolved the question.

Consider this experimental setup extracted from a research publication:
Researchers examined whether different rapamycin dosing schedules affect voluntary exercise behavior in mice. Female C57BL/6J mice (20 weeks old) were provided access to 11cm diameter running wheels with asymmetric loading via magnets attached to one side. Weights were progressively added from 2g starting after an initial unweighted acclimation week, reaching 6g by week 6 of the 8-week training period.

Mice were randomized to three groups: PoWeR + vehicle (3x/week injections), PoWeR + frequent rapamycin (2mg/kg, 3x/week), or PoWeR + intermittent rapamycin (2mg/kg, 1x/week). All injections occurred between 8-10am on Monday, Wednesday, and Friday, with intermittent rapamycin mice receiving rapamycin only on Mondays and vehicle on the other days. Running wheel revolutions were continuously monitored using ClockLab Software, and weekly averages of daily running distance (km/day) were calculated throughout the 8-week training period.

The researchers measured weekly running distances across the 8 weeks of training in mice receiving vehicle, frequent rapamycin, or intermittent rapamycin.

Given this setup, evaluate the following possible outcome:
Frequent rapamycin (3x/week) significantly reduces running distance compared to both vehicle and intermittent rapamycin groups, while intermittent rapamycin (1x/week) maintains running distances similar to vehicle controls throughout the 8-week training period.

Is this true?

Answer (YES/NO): NO